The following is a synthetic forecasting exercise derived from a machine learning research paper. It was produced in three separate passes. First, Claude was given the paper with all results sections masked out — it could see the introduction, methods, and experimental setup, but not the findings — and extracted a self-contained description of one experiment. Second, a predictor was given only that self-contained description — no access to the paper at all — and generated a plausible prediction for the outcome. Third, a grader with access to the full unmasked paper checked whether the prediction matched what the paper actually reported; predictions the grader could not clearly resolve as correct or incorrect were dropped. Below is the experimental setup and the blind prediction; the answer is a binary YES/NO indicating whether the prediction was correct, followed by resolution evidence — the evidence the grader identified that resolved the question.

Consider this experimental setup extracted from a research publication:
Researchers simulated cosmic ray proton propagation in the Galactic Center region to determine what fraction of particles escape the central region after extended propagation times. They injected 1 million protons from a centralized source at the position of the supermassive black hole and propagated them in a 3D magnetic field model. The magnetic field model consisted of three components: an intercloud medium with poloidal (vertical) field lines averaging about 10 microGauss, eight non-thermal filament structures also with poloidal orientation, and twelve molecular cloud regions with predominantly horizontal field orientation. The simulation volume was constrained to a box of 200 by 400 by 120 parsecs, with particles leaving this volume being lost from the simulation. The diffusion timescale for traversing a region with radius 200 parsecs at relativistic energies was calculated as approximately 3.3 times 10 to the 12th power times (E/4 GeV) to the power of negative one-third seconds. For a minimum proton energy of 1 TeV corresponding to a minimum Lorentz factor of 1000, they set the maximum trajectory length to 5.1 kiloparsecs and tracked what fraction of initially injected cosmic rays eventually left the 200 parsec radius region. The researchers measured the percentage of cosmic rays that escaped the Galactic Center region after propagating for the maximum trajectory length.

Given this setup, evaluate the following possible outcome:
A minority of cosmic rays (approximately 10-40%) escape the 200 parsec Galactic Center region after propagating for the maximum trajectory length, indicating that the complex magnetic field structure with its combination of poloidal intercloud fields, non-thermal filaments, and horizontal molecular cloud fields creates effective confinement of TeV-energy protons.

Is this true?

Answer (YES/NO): NO